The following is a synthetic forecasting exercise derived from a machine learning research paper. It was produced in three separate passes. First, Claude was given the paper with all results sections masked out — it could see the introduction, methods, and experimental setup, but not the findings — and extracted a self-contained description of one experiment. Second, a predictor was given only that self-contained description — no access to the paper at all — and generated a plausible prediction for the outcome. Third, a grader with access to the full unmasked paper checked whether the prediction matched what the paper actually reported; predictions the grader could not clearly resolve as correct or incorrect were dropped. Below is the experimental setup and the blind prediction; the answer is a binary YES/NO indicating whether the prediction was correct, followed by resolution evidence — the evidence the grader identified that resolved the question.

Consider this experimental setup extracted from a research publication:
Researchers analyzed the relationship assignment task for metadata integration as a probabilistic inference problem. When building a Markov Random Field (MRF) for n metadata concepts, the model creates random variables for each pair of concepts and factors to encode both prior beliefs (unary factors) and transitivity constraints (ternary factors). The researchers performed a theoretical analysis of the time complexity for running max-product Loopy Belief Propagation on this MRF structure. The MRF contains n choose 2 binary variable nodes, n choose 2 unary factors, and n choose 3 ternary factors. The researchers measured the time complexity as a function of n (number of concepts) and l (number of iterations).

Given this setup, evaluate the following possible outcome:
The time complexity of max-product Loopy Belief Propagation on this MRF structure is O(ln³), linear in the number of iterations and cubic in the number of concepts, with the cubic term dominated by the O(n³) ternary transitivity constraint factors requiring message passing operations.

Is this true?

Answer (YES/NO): NO